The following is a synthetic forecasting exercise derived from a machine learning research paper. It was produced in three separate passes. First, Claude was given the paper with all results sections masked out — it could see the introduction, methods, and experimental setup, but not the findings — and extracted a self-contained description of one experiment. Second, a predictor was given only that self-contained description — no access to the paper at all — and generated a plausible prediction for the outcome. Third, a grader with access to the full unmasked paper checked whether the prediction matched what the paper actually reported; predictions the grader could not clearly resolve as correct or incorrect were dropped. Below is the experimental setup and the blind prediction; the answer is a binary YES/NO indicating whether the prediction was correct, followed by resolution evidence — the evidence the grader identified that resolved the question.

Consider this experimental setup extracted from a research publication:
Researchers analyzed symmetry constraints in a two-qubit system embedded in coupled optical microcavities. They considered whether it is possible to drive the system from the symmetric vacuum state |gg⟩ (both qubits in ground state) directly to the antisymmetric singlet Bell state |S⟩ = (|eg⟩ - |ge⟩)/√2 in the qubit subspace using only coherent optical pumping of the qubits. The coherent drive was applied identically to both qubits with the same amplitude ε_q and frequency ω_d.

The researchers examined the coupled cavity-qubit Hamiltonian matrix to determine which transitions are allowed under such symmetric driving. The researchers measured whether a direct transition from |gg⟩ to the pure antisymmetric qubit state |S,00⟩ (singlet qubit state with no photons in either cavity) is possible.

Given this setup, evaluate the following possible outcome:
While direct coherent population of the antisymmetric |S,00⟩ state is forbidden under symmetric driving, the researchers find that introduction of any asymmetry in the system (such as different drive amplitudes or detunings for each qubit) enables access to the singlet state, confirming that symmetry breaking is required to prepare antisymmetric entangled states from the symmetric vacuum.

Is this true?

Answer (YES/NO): YES